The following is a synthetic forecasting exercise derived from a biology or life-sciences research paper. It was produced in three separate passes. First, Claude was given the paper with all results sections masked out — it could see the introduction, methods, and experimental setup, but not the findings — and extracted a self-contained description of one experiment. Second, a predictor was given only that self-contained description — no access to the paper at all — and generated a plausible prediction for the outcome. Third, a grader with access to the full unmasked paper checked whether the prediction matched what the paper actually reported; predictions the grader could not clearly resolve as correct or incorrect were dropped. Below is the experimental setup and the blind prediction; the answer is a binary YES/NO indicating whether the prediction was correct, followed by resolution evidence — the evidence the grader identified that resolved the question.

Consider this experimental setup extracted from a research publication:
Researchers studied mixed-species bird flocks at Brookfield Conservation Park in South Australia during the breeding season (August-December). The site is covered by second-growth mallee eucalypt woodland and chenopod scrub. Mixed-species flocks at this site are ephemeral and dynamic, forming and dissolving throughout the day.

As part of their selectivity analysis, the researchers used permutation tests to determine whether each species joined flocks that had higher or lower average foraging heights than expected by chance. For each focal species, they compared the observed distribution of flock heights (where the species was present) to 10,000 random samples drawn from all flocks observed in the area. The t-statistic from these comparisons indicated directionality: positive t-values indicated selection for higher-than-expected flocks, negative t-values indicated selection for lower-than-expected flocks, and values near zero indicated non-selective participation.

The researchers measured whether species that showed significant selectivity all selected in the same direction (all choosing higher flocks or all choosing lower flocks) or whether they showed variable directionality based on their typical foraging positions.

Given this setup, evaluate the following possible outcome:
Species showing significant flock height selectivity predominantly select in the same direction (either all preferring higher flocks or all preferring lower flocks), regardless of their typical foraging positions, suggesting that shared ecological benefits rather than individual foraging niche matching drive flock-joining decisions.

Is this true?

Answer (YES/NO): NO